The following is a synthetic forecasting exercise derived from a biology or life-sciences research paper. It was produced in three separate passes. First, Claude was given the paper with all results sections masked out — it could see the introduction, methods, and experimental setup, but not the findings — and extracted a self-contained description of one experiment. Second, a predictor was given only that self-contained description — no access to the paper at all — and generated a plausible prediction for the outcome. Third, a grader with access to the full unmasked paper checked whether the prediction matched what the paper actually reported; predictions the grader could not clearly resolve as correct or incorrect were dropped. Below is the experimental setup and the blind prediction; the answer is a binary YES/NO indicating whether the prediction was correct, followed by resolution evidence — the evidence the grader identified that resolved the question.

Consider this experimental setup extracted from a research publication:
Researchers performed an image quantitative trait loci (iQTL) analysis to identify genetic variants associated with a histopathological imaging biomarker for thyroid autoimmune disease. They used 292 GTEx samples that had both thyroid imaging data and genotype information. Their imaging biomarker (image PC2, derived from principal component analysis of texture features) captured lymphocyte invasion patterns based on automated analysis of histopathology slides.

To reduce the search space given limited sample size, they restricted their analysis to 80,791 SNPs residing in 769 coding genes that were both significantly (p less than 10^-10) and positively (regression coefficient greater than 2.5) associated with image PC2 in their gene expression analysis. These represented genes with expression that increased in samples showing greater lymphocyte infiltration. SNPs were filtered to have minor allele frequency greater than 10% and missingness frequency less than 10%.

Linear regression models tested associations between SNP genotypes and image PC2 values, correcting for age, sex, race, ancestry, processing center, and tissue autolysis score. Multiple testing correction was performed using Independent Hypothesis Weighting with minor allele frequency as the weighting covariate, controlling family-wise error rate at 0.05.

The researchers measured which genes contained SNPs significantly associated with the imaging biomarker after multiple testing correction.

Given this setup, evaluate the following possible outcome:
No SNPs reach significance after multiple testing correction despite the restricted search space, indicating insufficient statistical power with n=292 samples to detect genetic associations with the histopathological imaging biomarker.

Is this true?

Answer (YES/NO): NO